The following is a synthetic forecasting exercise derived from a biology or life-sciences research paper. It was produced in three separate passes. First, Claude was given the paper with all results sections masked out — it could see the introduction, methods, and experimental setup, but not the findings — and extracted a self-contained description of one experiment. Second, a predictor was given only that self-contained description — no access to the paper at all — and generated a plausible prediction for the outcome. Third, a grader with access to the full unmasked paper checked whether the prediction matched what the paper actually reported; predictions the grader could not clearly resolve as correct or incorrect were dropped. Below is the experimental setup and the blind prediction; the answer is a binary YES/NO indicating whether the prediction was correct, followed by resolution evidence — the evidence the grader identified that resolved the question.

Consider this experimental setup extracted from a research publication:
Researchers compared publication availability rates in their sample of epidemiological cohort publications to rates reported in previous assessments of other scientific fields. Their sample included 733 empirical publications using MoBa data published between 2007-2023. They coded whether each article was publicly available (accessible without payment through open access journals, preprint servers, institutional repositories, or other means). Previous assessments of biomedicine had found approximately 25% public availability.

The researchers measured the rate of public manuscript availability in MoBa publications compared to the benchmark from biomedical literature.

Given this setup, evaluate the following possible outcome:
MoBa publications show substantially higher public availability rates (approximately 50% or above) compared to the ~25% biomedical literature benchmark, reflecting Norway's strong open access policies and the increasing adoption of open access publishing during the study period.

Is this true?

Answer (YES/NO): YES